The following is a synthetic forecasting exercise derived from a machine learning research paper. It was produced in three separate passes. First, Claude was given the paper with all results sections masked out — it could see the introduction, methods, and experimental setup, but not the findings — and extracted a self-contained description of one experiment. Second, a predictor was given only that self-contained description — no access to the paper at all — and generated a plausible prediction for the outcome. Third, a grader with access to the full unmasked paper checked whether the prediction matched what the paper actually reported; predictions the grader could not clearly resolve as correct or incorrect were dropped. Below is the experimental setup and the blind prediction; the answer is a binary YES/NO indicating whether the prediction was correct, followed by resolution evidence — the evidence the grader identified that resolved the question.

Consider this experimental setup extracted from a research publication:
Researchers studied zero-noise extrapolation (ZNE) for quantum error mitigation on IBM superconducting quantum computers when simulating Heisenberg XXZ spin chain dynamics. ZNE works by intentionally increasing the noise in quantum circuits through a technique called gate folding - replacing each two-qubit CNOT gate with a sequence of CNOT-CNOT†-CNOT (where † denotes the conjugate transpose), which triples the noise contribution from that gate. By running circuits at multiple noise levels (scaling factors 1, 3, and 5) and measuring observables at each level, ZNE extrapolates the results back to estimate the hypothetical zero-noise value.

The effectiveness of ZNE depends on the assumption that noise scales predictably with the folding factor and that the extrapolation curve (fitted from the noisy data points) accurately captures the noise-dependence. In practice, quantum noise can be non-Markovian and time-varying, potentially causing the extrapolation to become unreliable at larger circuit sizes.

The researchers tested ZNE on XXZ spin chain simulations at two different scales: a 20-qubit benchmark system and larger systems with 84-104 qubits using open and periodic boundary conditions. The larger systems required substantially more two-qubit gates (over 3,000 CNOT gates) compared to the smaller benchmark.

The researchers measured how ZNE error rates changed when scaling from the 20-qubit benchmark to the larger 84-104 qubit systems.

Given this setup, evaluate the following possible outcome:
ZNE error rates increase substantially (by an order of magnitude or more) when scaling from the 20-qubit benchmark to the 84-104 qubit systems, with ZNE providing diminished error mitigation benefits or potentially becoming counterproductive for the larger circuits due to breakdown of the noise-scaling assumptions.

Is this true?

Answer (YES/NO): NO